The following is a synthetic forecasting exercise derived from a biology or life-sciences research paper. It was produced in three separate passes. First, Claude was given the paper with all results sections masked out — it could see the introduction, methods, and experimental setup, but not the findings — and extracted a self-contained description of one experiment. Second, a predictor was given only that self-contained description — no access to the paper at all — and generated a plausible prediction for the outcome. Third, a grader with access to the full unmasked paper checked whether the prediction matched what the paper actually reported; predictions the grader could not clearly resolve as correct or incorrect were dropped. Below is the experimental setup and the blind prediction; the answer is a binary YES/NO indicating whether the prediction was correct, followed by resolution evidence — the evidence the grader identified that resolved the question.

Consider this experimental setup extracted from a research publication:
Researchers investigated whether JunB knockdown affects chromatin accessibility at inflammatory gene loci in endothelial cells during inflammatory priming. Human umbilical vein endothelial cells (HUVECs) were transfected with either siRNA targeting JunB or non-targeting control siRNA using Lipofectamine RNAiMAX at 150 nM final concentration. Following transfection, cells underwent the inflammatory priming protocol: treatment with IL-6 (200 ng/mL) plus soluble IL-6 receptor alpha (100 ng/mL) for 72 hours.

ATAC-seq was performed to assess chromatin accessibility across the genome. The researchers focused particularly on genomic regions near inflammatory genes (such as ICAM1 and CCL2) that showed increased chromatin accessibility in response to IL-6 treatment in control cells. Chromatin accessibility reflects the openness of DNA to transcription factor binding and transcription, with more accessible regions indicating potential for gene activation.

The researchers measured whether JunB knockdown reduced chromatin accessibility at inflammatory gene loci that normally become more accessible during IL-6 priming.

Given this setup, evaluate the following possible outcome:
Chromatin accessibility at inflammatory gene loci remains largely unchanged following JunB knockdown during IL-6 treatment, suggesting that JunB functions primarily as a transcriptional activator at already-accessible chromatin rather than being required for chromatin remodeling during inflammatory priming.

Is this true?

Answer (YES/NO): NO